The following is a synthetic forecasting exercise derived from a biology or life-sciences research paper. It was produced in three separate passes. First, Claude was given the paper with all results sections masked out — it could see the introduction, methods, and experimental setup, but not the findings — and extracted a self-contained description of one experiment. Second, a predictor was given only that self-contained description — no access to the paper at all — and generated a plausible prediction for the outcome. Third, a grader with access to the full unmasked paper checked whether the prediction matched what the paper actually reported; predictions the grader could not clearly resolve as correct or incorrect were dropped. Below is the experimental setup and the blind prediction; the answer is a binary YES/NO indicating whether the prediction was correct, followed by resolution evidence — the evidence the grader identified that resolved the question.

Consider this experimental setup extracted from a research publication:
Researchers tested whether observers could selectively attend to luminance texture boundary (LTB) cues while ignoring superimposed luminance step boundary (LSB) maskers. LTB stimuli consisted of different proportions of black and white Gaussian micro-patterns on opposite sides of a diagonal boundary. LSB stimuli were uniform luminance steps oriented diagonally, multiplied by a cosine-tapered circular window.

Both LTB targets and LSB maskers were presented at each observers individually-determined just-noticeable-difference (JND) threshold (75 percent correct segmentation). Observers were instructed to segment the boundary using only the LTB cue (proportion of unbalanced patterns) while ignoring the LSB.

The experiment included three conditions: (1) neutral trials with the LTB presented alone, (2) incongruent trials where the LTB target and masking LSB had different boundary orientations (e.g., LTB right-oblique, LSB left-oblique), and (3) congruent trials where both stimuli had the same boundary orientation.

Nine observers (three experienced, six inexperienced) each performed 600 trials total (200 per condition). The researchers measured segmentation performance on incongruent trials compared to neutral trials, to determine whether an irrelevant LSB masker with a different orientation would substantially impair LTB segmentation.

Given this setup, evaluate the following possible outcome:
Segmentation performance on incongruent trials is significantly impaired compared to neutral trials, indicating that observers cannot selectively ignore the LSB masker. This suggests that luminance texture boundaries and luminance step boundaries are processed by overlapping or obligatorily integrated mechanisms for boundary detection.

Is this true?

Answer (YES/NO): NO